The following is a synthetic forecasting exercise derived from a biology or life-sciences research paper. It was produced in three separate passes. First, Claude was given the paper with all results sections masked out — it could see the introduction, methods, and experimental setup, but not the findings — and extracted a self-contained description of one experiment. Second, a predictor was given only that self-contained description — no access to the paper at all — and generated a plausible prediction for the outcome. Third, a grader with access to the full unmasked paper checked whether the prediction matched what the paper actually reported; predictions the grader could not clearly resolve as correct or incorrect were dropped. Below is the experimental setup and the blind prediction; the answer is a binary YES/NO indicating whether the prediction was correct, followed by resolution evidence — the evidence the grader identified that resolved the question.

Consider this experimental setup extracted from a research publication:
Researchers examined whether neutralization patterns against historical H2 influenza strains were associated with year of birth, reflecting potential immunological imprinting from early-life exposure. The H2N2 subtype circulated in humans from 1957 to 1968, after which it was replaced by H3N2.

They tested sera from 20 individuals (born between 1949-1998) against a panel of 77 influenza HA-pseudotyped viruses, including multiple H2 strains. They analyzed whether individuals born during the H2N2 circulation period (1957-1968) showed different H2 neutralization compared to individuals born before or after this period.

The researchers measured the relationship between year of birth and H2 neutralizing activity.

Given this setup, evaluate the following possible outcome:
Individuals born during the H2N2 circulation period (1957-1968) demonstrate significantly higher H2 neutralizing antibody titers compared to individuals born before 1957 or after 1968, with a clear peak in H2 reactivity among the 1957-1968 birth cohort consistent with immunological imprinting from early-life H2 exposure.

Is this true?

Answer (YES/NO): YES